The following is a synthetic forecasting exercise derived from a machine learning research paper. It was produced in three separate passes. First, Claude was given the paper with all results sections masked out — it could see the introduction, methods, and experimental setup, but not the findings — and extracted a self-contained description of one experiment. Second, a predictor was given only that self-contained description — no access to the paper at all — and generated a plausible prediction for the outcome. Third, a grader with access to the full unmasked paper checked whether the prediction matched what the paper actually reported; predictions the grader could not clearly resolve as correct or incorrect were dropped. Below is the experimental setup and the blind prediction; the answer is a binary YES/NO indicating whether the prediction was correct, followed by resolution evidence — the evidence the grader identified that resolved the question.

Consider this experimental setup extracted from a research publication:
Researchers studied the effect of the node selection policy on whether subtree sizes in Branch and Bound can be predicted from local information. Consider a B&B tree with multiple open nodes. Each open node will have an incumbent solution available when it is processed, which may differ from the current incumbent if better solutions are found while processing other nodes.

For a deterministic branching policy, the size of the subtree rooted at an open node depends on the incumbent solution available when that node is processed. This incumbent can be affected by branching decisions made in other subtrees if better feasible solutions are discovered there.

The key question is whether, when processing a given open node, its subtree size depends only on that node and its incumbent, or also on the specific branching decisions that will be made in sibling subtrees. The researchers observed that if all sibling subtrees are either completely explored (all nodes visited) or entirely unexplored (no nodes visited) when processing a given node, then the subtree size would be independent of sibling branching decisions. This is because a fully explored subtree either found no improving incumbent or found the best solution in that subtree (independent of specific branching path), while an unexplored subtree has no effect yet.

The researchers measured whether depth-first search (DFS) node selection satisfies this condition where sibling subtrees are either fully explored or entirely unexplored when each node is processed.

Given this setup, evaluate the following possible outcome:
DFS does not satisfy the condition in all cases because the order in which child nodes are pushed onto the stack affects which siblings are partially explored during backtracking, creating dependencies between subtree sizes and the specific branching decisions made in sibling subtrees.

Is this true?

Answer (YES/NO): NO